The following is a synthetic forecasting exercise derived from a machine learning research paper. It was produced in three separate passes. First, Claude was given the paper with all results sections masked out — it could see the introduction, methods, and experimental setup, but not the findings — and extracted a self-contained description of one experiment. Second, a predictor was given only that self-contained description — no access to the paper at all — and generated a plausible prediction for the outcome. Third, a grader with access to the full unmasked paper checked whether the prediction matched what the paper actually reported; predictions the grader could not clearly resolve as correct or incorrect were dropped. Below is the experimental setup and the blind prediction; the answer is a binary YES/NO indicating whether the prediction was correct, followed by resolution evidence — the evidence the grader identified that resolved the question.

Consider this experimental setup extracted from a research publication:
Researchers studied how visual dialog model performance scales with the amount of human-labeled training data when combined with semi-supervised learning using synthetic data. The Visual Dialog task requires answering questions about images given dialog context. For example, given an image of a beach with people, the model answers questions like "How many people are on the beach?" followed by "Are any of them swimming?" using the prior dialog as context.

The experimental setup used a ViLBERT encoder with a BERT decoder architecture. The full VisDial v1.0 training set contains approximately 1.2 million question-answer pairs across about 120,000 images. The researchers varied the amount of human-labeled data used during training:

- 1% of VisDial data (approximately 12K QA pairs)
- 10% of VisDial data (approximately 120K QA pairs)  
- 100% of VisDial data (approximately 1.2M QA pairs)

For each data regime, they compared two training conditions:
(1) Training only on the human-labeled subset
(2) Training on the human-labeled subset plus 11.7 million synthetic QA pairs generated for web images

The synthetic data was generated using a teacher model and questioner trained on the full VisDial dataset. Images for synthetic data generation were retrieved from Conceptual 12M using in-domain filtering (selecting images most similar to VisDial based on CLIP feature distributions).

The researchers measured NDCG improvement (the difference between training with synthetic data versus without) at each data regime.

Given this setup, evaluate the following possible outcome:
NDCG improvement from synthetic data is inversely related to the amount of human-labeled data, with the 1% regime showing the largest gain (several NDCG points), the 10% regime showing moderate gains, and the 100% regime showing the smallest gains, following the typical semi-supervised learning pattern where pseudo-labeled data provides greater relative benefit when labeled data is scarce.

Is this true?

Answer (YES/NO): YES